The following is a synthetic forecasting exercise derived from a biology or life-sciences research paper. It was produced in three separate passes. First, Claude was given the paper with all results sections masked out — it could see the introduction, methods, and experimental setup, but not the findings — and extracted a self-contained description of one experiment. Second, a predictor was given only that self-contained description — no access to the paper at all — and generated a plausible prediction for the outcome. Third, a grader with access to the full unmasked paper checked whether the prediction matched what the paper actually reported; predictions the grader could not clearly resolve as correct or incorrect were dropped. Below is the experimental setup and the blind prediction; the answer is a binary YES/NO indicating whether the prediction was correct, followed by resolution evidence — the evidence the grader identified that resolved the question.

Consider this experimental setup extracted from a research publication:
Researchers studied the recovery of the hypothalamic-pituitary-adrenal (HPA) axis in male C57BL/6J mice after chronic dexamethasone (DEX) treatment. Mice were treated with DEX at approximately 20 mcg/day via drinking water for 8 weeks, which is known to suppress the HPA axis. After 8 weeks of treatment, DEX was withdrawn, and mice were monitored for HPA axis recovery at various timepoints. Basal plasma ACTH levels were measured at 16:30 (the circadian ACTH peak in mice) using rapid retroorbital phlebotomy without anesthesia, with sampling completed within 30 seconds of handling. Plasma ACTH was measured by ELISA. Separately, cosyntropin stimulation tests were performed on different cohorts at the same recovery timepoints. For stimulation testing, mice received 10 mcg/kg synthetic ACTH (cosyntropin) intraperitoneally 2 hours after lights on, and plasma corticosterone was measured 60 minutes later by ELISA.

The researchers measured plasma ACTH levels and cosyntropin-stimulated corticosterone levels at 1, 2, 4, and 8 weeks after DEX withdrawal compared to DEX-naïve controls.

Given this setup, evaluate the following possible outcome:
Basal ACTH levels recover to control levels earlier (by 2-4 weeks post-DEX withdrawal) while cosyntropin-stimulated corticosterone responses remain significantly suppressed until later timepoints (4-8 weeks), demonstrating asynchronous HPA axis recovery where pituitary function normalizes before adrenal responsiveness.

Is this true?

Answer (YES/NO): NO